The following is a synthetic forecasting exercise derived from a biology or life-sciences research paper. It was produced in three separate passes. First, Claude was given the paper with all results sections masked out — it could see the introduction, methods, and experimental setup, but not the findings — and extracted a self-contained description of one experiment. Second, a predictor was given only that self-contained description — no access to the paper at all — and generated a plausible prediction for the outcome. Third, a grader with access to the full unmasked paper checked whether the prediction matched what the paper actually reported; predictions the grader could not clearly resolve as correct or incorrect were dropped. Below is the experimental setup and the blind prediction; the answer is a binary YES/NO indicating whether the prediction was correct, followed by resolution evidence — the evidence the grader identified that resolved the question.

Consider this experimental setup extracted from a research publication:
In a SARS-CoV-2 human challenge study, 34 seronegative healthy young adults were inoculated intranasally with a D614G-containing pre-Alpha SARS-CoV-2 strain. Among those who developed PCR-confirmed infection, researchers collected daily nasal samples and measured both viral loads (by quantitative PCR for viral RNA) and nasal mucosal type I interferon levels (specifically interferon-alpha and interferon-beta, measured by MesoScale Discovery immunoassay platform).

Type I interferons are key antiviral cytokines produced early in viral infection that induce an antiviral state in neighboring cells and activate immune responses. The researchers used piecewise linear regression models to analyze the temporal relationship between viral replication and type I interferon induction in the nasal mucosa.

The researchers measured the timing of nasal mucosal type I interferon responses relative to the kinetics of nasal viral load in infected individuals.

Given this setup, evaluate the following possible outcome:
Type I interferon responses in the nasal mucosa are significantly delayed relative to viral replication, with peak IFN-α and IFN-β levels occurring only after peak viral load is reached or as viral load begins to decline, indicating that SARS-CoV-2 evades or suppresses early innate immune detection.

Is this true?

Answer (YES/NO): NO